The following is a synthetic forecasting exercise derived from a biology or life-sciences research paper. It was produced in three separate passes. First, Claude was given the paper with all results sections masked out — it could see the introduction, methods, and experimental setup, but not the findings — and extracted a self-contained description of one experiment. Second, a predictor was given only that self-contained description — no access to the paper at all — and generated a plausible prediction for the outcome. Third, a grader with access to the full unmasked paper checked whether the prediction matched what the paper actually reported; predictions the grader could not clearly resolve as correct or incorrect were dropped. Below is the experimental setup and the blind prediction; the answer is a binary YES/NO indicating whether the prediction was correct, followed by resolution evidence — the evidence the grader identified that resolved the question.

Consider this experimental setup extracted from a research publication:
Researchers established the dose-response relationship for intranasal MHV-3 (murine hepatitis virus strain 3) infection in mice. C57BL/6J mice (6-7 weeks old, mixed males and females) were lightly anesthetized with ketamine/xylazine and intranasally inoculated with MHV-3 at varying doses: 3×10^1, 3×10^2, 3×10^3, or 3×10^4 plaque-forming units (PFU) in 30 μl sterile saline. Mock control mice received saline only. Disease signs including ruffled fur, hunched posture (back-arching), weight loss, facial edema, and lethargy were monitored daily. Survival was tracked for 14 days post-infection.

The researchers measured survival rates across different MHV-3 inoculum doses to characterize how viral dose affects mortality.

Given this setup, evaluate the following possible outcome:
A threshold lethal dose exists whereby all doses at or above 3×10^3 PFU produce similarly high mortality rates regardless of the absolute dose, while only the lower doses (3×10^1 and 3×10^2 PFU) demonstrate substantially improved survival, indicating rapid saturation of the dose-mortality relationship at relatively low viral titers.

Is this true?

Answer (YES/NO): NO